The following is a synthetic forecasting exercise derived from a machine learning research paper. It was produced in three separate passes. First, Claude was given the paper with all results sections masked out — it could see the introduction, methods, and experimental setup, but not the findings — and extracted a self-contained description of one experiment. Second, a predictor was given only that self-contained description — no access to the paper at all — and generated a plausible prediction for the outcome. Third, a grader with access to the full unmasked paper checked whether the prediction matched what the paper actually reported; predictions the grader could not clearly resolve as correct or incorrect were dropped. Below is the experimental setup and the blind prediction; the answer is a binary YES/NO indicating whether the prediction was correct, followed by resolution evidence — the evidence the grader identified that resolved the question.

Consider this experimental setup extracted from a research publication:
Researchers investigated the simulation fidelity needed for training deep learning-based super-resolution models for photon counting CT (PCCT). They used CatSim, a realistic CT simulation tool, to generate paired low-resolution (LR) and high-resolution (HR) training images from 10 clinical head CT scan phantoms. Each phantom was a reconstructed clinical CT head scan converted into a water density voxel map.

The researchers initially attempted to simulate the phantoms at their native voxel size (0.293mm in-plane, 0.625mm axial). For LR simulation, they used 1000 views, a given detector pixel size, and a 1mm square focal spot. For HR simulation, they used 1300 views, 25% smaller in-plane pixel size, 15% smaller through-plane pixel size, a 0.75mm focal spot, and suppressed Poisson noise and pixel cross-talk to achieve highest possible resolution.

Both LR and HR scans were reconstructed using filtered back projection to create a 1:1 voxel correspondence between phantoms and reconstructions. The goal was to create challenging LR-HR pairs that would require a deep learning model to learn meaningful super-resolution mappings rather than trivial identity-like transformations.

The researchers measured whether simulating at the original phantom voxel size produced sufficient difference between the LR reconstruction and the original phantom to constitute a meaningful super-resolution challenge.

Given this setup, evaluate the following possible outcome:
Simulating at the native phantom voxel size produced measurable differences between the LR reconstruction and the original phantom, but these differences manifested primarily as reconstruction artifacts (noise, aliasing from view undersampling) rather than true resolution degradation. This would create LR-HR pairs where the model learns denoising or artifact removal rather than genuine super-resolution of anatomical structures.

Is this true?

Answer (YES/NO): NO